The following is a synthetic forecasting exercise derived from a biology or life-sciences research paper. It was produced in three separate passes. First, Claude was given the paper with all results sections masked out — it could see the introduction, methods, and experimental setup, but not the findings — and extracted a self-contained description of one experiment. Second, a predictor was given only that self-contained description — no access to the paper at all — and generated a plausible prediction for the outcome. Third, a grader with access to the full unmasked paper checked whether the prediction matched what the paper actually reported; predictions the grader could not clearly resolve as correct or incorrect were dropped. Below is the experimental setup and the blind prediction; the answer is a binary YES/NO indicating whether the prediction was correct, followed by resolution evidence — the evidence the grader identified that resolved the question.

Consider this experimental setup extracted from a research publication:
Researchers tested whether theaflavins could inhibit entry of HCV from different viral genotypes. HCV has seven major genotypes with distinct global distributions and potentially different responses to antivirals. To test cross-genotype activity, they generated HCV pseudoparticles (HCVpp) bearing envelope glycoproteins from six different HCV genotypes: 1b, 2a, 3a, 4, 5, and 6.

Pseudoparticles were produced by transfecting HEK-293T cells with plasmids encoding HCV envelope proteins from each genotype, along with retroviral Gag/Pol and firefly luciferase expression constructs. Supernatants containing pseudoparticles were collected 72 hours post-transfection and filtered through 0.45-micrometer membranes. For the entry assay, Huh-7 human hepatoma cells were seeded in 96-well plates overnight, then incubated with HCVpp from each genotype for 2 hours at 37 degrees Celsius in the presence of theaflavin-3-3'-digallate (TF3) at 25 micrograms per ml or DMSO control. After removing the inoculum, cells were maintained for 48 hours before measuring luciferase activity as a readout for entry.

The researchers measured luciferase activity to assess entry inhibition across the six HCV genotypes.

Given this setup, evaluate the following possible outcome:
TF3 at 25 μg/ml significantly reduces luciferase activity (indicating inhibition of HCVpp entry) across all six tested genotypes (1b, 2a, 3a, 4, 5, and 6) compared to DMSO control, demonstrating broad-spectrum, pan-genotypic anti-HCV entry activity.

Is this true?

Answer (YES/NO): YES